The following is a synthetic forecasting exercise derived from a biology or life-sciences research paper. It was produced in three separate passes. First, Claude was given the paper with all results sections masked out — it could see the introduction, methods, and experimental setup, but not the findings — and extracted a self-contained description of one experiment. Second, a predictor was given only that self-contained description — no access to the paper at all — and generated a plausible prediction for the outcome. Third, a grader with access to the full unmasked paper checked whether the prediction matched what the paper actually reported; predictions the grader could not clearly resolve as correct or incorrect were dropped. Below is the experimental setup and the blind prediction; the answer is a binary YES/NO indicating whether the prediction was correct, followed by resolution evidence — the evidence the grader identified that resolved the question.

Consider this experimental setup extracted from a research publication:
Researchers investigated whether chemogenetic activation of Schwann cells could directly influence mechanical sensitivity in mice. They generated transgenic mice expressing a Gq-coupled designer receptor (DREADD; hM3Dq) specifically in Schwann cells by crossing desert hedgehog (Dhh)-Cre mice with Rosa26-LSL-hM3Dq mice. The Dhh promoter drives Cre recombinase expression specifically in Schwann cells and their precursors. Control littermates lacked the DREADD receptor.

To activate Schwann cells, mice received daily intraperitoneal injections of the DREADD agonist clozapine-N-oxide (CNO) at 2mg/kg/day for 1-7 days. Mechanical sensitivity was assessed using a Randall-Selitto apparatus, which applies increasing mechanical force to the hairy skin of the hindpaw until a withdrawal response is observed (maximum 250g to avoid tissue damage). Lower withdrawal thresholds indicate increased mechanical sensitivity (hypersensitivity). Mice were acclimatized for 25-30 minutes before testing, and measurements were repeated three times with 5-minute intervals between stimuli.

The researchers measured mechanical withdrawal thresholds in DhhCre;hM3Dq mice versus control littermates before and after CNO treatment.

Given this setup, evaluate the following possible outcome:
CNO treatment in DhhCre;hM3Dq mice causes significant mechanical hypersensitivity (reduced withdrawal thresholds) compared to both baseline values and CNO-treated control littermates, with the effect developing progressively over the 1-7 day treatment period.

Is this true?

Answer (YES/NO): NO